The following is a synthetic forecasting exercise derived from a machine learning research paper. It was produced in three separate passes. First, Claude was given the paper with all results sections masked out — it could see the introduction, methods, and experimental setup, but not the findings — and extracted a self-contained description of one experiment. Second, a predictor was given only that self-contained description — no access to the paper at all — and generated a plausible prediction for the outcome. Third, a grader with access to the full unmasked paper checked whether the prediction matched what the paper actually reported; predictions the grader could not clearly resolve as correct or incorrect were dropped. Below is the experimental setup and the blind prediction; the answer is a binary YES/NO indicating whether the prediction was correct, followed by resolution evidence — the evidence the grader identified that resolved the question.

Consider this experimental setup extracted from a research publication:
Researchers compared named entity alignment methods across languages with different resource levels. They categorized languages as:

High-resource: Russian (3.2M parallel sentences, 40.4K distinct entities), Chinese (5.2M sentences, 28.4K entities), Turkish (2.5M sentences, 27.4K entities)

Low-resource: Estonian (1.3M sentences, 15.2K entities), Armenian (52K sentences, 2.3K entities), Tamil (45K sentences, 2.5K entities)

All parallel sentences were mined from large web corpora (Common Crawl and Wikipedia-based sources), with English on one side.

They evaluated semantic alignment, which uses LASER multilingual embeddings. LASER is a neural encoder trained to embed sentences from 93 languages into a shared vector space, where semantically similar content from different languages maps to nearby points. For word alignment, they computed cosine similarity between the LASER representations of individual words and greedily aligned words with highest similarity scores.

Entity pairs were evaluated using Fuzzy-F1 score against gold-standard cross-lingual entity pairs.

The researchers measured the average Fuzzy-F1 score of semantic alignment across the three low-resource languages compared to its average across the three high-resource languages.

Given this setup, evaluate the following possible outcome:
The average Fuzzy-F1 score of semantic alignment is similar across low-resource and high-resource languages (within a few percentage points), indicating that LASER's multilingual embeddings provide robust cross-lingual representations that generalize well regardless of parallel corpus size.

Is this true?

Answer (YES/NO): NO